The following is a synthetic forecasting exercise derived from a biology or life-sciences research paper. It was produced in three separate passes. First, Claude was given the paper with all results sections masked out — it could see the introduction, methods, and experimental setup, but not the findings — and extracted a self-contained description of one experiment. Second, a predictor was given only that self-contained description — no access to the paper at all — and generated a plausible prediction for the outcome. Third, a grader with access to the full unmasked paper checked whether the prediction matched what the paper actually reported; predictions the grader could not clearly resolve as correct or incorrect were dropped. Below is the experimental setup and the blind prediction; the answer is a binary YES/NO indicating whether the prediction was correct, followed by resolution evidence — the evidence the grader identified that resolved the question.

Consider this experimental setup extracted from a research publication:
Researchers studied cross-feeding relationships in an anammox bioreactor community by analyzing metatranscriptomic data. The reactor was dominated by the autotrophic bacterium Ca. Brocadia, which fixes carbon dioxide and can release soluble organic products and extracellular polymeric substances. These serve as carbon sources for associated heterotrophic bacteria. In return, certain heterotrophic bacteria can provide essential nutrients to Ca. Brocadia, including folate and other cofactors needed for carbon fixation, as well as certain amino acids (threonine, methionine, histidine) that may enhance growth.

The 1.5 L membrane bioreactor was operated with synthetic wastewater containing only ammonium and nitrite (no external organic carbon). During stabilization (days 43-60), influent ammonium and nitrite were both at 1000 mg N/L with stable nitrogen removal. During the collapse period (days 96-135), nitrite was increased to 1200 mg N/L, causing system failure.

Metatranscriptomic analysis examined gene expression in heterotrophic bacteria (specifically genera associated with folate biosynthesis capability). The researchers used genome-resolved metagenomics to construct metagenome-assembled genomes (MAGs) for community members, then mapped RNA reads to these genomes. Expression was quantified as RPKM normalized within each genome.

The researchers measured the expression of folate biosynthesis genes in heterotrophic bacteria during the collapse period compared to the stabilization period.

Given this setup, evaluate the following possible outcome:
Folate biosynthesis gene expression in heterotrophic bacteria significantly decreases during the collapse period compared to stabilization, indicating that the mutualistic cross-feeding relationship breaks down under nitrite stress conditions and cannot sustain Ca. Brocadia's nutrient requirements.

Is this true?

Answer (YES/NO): YES